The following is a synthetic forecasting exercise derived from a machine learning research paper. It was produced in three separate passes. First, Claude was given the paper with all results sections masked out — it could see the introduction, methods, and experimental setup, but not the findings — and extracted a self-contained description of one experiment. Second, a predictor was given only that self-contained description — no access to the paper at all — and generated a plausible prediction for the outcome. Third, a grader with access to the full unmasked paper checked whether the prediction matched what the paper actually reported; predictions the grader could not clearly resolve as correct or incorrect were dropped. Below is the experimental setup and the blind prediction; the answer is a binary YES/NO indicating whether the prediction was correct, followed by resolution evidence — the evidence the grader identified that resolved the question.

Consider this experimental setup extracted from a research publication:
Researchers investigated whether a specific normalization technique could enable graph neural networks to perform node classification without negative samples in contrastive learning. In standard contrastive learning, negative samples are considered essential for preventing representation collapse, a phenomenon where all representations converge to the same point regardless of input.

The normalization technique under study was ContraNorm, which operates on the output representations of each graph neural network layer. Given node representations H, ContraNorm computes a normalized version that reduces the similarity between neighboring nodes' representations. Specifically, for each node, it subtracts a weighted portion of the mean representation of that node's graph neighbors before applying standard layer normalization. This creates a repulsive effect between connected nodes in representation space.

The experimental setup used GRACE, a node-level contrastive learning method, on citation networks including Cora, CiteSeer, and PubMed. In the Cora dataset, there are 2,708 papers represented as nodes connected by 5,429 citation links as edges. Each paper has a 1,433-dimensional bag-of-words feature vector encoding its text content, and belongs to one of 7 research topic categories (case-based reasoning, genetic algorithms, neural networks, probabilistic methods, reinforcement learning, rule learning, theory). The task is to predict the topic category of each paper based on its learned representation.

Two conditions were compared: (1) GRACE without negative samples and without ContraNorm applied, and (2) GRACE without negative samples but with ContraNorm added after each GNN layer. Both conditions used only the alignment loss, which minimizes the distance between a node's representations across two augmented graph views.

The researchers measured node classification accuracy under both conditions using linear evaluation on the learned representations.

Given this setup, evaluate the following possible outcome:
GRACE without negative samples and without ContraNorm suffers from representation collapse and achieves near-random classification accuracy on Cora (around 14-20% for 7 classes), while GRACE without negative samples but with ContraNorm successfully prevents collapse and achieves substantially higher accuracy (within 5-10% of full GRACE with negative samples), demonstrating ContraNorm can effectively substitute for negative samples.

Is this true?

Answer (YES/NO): NO